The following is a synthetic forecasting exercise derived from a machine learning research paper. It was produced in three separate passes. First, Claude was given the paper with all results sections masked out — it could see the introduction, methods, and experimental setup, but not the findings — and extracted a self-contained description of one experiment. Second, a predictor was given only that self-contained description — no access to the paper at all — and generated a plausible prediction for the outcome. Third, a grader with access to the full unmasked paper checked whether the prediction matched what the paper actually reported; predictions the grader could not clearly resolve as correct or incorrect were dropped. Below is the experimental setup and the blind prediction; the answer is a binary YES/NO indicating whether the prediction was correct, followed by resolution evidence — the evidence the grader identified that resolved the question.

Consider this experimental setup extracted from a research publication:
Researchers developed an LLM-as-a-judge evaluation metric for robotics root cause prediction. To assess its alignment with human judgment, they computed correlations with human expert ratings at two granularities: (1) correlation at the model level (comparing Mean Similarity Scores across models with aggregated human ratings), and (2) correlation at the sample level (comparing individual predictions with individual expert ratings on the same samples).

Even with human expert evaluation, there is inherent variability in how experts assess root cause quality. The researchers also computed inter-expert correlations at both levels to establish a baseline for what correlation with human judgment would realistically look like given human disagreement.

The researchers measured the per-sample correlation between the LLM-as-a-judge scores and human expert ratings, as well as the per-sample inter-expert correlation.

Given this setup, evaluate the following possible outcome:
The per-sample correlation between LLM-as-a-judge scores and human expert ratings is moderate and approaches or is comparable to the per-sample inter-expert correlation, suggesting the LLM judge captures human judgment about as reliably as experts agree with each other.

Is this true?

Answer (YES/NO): NO